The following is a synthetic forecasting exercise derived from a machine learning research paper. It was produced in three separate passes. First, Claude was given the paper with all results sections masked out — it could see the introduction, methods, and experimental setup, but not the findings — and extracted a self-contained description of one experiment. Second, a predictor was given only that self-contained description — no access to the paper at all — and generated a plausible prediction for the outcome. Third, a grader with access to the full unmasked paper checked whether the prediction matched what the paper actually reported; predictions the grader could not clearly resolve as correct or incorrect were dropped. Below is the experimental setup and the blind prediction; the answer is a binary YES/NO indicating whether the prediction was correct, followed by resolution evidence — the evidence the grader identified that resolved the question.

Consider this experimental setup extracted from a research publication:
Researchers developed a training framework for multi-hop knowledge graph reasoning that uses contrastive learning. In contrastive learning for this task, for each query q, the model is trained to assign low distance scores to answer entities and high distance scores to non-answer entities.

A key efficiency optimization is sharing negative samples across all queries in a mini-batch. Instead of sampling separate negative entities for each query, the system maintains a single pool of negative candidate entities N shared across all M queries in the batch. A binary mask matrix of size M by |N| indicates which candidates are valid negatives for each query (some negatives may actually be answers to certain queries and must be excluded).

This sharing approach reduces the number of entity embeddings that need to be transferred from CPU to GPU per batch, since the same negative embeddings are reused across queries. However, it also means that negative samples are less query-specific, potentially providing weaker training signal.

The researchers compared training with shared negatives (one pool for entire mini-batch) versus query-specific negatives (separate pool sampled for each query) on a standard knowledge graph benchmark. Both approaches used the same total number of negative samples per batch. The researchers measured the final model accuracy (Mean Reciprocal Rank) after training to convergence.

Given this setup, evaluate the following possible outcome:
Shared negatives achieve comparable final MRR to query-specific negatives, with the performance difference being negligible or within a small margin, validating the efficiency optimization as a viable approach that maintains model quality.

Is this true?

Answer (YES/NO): YES